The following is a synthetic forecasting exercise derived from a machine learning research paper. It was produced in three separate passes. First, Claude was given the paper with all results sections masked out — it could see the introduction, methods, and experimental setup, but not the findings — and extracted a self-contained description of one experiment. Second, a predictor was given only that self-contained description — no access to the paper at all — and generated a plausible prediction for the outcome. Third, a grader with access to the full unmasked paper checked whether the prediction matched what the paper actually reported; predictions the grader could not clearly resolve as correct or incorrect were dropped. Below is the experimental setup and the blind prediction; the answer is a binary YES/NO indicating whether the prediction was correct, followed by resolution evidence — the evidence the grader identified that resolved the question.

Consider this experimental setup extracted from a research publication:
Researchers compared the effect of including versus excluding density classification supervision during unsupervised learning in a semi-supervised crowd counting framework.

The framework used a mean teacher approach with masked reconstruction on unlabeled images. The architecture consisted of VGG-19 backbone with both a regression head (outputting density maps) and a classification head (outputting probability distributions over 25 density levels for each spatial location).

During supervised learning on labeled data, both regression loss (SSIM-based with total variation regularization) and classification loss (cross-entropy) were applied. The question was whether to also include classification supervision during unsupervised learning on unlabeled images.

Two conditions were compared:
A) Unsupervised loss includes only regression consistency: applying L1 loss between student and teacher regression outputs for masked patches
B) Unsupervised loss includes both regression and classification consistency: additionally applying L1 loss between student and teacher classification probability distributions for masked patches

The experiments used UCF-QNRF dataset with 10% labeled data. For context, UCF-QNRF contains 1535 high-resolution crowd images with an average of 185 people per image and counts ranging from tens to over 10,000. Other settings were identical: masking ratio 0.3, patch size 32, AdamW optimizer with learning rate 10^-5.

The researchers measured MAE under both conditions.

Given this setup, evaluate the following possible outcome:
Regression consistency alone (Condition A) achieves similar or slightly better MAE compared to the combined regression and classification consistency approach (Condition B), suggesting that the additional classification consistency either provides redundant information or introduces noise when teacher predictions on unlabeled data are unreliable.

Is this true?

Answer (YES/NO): NO